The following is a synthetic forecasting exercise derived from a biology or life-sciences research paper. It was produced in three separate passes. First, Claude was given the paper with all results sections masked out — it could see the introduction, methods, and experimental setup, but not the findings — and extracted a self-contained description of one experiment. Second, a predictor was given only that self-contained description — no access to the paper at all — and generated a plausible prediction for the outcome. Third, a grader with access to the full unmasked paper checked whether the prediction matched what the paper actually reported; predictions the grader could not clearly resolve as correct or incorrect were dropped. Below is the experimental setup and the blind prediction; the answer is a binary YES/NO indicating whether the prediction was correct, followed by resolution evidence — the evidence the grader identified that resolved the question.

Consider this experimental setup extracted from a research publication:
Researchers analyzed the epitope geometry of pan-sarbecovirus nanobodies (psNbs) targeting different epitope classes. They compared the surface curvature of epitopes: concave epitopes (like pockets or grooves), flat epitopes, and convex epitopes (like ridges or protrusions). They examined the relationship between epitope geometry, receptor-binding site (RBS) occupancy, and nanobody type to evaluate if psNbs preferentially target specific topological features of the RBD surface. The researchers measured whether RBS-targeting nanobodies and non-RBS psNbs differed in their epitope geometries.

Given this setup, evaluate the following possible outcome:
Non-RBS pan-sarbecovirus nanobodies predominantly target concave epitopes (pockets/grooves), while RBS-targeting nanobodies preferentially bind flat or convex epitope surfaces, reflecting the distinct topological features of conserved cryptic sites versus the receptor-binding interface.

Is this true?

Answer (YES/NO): NO